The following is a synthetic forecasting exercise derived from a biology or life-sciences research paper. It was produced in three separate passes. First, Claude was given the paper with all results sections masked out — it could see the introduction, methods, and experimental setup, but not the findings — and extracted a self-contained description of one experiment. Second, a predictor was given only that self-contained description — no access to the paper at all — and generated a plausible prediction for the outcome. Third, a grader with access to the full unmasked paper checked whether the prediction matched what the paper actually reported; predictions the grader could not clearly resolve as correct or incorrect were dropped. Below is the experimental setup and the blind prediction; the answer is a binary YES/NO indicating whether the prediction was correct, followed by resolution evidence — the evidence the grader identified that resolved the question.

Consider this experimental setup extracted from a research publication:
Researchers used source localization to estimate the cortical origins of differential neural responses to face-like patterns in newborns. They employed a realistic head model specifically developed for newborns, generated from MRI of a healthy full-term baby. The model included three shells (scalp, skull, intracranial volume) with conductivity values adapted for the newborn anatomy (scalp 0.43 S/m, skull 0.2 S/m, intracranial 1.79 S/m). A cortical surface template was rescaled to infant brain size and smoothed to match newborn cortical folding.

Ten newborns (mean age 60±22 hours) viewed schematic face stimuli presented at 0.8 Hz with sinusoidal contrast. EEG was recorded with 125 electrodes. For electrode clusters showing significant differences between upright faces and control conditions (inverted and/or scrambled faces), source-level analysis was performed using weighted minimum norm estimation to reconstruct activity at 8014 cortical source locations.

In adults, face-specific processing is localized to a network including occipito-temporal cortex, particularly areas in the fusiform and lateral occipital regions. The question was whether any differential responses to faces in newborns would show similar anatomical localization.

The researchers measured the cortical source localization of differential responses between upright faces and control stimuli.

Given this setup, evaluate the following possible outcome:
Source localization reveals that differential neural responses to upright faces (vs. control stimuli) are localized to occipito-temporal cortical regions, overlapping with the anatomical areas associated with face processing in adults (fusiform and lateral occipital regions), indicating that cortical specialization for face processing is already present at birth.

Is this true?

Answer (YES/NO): YES